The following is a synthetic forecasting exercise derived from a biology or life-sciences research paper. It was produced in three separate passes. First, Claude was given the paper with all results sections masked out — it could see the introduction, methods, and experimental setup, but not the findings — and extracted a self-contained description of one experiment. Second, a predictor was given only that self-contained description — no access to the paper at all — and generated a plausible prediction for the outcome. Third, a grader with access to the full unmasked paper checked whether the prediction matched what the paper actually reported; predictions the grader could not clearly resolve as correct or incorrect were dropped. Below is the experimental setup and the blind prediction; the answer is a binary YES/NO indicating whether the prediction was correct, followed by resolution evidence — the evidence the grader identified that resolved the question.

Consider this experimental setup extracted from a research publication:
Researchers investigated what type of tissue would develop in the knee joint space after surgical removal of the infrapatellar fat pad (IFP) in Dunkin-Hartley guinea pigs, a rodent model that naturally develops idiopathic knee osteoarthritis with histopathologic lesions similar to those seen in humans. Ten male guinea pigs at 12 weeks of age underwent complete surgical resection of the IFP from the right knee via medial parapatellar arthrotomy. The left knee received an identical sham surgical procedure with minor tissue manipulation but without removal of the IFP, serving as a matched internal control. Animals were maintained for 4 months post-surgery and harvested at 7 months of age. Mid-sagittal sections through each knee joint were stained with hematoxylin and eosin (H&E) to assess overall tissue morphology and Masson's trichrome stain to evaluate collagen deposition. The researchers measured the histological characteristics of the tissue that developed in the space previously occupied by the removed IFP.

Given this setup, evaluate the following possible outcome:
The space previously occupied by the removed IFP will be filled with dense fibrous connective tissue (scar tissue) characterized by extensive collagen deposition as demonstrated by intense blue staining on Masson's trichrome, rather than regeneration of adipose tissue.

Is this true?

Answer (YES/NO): YES